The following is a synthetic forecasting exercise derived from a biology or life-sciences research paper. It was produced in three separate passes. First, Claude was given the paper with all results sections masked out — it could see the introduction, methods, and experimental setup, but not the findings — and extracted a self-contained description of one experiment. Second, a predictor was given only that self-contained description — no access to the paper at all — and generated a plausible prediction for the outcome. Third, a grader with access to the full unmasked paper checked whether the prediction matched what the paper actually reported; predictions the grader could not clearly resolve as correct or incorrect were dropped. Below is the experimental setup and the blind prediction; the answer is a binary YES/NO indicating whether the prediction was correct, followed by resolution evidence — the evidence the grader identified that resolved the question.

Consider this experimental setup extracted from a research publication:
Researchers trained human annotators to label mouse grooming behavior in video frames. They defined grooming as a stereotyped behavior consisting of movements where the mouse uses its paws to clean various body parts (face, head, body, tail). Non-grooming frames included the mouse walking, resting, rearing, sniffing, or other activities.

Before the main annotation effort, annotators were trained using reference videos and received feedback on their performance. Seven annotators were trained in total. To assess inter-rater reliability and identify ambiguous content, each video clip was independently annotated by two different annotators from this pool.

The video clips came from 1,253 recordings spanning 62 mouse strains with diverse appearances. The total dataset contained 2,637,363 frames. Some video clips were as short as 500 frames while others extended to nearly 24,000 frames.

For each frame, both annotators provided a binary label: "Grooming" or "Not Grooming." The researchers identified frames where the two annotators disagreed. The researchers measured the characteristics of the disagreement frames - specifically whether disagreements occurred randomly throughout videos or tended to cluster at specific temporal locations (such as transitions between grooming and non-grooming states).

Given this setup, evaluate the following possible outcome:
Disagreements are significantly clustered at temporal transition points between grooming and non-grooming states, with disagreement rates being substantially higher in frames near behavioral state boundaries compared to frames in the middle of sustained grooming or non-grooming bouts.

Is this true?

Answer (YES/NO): YES